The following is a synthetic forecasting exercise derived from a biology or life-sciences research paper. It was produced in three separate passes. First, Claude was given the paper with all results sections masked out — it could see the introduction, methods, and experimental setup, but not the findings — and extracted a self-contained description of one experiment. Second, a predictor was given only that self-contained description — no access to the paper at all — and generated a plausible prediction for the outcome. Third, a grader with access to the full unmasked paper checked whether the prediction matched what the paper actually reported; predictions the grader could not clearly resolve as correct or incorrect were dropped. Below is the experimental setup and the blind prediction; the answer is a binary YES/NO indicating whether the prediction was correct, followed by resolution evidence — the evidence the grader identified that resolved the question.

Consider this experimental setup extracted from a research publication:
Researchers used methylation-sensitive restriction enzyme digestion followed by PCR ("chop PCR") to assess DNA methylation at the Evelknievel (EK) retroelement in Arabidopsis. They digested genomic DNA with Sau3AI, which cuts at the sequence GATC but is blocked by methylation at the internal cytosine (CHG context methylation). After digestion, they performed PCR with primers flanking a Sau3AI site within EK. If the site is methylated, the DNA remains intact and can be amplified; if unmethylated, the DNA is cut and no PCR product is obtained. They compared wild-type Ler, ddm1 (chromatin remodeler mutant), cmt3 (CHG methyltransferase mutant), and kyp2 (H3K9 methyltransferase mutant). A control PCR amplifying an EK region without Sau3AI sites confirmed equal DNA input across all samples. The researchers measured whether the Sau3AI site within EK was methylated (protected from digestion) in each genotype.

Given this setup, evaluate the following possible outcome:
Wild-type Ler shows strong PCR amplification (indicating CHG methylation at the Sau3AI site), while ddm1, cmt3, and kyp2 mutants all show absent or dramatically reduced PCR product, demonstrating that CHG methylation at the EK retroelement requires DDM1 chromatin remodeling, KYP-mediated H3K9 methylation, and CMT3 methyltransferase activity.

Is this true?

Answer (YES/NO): NO